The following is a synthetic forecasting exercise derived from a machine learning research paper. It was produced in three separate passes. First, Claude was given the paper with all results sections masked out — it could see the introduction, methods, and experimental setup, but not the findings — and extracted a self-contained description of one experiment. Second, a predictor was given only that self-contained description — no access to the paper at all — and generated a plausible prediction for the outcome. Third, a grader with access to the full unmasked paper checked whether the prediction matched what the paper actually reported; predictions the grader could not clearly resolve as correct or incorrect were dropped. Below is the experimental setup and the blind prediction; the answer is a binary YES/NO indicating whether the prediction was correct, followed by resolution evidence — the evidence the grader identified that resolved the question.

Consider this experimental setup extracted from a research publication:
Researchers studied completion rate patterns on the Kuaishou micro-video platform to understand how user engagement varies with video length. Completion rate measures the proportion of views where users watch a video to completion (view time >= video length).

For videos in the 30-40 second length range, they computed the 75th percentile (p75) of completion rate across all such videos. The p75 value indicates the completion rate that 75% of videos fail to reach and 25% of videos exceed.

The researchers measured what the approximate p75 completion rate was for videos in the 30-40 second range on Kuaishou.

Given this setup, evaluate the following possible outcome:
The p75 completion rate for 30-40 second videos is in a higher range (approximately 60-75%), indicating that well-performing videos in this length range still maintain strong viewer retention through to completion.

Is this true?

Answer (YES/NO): NO